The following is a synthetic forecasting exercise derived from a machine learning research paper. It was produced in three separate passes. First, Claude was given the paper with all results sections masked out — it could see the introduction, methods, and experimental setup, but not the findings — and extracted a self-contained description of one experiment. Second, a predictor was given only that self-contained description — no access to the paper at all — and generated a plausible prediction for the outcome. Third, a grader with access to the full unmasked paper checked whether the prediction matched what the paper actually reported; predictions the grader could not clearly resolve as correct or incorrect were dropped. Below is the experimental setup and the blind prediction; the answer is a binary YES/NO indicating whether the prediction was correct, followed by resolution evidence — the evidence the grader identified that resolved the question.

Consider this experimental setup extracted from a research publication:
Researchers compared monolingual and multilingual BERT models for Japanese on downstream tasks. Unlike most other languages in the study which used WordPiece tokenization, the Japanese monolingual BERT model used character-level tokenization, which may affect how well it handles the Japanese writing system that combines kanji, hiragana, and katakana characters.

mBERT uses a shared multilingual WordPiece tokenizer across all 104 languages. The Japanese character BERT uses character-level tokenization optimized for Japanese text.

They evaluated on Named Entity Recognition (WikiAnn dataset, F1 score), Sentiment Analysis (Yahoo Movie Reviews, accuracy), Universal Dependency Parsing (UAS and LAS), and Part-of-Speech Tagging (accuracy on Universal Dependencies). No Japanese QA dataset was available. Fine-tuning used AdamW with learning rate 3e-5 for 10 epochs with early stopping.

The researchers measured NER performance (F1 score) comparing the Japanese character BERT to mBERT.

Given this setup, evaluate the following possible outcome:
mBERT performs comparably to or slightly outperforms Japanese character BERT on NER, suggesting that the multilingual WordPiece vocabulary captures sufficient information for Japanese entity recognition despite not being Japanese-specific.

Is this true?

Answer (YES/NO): YES